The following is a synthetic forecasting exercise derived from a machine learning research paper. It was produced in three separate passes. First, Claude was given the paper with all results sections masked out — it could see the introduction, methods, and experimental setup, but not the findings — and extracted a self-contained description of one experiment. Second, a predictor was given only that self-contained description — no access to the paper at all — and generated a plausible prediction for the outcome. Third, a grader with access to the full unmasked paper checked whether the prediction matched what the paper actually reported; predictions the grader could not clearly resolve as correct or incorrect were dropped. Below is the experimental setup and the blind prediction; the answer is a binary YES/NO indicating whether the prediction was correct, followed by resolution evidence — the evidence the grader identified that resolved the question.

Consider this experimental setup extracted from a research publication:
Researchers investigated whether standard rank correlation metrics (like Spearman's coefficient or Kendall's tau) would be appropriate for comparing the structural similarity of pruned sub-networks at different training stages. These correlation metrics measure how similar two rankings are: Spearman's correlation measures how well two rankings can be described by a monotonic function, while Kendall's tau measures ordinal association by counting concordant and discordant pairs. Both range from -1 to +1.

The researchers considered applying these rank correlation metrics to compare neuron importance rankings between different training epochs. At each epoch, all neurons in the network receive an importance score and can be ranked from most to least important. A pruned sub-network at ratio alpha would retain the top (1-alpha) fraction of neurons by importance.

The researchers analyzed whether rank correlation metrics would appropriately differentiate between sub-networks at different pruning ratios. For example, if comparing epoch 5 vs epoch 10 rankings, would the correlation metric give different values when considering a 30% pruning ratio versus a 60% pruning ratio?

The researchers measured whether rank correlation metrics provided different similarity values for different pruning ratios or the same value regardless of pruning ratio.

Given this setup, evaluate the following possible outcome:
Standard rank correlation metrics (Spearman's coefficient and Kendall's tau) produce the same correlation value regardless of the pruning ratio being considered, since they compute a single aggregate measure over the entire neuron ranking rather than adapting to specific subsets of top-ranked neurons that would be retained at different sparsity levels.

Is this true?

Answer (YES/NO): YES